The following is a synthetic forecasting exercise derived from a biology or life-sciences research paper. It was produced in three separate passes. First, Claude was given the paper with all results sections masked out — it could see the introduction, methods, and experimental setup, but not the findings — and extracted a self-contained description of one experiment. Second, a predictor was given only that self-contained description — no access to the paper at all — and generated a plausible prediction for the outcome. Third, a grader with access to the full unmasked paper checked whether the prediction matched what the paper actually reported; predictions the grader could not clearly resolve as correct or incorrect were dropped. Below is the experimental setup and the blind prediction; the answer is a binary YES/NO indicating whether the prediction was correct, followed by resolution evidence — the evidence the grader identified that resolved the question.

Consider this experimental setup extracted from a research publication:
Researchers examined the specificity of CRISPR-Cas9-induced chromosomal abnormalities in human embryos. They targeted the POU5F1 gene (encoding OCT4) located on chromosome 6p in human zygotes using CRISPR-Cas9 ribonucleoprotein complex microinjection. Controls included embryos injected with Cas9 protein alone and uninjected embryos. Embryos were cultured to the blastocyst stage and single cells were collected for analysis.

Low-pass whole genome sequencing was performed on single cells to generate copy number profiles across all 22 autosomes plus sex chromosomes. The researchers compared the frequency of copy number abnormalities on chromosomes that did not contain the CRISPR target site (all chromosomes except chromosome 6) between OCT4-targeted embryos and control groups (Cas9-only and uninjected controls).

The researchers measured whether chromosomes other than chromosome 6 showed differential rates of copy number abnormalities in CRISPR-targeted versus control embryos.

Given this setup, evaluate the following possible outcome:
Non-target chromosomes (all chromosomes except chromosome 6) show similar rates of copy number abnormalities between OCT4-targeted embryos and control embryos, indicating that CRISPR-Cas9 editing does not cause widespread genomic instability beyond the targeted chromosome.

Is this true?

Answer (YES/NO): YES